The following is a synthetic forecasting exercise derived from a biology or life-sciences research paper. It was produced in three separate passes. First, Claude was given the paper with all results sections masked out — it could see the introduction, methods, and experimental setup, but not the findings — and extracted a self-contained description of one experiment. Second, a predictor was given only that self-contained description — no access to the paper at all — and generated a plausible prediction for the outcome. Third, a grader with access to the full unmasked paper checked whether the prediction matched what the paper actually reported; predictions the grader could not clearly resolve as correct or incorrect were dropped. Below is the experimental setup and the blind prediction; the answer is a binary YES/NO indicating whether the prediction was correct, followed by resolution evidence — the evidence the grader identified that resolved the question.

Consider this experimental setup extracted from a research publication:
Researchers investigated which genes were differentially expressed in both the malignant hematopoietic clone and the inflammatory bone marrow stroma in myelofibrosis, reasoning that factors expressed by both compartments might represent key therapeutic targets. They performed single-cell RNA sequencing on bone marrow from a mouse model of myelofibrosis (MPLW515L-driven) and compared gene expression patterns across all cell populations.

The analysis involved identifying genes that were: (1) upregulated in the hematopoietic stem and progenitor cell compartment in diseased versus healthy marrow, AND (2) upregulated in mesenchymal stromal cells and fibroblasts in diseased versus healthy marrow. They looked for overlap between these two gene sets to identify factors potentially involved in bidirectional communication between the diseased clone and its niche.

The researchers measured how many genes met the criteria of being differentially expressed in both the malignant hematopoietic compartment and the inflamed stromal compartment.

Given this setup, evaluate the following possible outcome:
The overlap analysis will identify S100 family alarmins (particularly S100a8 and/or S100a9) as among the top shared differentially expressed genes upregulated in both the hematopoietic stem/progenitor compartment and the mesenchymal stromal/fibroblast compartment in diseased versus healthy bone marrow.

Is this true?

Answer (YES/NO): NO